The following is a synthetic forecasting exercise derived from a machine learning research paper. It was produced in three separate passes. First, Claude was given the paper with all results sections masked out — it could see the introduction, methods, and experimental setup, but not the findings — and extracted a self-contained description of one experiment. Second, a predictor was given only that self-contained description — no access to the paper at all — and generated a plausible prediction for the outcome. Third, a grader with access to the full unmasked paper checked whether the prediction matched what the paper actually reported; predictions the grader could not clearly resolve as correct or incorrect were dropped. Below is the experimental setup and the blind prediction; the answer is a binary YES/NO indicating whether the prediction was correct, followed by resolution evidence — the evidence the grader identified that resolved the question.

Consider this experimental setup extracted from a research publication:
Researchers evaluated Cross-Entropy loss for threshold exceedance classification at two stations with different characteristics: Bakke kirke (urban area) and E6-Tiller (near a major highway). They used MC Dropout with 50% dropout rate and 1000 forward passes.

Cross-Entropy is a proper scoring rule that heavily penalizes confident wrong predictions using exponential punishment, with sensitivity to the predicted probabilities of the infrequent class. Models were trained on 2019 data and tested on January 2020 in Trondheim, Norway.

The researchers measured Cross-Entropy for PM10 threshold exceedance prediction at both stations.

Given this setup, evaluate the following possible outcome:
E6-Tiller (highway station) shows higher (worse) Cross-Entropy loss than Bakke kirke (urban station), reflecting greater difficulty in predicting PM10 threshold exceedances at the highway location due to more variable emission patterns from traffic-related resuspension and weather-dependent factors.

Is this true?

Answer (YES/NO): YES